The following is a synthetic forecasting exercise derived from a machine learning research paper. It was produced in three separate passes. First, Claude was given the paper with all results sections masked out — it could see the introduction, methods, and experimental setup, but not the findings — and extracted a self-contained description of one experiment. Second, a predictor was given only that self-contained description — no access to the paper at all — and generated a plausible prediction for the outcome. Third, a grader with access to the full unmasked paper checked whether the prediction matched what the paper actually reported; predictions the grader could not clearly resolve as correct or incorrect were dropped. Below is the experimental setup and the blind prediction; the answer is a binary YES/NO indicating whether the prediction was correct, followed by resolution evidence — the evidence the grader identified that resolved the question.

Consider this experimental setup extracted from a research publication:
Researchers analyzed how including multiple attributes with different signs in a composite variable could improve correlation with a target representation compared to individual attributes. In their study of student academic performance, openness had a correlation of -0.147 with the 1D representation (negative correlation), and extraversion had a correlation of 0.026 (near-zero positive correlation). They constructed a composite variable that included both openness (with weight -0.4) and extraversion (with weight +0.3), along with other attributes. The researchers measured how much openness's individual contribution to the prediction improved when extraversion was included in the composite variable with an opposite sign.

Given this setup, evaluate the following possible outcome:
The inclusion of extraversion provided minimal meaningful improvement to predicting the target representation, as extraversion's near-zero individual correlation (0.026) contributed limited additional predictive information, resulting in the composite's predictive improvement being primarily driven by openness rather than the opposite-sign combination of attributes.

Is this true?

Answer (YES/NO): NO